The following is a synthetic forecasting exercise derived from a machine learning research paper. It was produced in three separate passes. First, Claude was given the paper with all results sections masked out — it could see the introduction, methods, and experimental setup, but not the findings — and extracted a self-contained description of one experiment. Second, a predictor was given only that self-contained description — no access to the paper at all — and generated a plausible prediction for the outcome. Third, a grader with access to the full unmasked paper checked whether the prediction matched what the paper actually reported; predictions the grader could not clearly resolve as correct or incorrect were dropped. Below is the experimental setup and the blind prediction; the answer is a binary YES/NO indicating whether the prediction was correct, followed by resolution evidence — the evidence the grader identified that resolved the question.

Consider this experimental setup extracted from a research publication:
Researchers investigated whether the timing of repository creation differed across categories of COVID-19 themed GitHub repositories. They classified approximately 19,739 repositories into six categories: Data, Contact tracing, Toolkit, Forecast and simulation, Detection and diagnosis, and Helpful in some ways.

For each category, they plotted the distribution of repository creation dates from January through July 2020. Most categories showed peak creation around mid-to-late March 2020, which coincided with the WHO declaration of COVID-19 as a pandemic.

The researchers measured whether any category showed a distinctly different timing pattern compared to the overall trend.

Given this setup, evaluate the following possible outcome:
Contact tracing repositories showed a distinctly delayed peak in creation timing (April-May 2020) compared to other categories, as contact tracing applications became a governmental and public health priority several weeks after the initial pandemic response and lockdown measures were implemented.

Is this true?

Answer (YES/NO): NO